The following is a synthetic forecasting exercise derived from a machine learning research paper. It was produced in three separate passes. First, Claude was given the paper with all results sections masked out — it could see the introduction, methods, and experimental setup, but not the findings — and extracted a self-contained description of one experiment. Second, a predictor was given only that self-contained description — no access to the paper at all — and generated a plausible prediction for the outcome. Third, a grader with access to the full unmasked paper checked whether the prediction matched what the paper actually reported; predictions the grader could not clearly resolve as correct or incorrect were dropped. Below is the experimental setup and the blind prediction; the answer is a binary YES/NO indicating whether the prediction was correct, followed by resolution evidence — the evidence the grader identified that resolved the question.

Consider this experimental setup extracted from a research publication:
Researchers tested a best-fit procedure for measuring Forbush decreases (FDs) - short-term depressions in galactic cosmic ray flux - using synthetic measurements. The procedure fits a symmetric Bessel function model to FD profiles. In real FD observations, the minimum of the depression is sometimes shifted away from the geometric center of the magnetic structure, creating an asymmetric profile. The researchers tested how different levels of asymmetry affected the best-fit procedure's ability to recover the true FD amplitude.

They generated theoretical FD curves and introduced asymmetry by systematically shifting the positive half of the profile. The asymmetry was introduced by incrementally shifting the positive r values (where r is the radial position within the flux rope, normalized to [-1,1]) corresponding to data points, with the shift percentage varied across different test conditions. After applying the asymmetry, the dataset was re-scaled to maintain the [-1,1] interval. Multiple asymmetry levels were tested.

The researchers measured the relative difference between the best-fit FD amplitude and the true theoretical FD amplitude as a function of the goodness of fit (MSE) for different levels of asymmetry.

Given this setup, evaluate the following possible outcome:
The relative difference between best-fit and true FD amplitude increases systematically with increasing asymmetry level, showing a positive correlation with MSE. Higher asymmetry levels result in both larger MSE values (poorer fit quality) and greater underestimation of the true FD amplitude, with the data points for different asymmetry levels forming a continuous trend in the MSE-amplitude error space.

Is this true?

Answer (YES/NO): NO